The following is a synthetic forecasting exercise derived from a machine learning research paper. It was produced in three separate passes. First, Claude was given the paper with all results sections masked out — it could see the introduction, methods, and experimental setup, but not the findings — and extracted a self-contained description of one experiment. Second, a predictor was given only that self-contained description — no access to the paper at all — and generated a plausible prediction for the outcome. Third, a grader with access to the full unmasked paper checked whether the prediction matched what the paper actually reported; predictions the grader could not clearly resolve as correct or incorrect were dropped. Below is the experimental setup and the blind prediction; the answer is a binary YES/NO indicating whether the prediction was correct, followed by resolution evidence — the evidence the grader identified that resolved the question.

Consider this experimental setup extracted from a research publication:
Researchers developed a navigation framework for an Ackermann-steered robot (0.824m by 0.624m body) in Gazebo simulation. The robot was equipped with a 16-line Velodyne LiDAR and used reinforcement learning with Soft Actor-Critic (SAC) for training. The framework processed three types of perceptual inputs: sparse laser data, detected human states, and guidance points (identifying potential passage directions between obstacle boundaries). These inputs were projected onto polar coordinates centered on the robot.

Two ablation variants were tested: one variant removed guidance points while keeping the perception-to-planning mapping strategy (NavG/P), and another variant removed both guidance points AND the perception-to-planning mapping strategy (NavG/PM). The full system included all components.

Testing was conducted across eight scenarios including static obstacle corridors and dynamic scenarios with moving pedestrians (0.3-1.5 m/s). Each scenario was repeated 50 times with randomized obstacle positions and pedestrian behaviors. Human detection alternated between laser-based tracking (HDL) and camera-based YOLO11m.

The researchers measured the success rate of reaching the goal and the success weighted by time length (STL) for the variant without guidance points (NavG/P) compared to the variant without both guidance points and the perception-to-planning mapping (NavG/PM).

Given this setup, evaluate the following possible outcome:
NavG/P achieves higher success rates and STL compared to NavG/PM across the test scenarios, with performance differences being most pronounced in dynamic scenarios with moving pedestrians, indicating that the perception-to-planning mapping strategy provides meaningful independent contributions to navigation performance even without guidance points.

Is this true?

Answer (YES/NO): NO